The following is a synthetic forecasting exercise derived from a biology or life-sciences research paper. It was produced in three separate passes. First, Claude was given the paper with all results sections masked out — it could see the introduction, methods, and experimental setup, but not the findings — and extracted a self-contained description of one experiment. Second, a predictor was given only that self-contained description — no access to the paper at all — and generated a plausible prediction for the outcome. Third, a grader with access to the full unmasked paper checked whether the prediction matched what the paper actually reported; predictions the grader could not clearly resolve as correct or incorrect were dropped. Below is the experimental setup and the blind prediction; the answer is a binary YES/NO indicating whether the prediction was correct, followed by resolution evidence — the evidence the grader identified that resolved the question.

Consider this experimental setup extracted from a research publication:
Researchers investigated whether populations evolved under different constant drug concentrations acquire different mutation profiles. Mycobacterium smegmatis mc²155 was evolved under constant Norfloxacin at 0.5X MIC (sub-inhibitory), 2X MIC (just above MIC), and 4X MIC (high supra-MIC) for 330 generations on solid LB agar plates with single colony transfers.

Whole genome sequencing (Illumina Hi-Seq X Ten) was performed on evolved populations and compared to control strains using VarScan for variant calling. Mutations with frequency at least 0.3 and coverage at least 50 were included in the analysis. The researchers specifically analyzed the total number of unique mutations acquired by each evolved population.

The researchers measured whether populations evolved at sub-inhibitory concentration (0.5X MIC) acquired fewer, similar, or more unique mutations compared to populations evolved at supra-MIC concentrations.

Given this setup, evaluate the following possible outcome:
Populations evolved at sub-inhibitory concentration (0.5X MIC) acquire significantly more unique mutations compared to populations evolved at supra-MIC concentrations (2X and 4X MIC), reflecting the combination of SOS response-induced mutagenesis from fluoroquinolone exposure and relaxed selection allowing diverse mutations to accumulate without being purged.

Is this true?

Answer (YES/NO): NO